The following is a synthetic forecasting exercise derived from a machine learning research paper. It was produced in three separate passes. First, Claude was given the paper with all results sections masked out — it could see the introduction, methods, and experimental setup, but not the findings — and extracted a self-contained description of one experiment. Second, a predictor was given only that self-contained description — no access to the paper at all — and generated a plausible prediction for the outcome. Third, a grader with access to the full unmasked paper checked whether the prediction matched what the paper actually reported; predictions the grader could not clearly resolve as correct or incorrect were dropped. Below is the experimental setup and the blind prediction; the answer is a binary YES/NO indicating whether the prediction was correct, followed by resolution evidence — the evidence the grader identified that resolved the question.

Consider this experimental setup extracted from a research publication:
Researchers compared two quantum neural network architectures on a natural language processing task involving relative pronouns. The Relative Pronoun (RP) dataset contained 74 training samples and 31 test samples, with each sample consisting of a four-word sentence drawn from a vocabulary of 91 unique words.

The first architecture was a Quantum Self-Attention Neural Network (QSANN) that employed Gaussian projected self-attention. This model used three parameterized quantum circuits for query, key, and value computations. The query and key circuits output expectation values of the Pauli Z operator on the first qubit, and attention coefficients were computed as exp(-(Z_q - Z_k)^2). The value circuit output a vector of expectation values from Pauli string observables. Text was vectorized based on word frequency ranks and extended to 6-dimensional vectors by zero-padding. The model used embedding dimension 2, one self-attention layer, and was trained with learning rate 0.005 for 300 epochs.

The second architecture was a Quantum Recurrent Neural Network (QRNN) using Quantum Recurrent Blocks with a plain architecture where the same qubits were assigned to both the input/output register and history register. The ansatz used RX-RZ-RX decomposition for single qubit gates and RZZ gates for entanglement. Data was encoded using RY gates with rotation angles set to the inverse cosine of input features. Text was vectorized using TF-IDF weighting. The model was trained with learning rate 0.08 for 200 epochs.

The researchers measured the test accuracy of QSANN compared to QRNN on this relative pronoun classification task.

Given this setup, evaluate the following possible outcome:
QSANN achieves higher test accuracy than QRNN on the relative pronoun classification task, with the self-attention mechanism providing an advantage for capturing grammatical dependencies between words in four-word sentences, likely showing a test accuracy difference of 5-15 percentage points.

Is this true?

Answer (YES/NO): NO